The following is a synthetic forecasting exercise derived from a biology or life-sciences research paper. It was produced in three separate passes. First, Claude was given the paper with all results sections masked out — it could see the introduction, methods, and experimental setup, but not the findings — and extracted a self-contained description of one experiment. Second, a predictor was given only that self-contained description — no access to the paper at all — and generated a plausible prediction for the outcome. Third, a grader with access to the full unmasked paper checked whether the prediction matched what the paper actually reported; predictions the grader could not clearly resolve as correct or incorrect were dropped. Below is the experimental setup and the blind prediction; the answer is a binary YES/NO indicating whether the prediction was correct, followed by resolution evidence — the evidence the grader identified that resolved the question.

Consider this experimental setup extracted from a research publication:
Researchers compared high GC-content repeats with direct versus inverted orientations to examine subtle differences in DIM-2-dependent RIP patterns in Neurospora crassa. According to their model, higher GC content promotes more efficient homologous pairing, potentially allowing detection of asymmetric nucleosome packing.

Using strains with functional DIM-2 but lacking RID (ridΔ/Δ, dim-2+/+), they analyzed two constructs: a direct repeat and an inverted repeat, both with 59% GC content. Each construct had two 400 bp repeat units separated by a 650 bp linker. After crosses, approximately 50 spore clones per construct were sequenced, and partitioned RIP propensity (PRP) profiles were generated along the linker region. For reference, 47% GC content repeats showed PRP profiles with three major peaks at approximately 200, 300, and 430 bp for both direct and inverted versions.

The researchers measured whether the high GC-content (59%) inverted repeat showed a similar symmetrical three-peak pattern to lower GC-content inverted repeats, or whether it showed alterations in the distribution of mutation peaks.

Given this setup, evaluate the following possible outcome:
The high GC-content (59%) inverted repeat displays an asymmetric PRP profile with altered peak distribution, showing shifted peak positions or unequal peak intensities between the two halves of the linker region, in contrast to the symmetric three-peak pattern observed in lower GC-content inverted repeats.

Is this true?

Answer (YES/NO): YES